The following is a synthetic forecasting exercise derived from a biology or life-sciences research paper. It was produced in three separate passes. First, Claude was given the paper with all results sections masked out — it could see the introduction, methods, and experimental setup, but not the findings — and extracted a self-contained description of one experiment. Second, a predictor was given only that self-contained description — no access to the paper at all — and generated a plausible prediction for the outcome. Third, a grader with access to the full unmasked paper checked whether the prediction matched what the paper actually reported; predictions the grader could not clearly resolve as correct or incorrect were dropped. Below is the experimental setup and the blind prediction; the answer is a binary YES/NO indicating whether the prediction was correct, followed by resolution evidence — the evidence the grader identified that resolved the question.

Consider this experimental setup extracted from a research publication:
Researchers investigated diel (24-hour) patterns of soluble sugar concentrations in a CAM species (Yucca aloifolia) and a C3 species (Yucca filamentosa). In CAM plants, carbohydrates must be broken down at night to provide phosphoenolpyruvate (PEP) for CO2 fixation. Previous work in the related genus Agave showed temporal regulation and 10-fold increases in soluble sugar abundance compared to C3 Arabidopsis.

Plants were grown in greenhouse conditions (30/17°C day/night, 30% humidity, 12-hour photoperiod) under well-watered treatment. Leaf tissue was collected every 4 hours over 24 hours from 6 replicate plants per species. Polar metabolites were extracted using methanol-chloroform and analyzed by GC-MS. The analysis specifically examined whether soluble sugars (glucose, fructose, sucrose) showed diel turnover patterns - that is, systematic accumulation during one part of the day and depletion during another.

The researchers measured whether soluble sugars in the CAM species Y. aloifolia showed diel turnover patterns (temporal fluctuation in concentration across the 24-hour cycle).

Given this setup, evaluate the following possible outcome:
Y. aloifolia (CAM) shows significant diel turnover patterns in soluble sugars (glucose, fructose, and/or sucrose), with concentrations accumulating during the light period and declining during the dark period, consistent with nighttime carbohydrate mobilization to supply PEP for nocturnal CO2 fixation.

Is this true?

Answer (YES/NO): NO